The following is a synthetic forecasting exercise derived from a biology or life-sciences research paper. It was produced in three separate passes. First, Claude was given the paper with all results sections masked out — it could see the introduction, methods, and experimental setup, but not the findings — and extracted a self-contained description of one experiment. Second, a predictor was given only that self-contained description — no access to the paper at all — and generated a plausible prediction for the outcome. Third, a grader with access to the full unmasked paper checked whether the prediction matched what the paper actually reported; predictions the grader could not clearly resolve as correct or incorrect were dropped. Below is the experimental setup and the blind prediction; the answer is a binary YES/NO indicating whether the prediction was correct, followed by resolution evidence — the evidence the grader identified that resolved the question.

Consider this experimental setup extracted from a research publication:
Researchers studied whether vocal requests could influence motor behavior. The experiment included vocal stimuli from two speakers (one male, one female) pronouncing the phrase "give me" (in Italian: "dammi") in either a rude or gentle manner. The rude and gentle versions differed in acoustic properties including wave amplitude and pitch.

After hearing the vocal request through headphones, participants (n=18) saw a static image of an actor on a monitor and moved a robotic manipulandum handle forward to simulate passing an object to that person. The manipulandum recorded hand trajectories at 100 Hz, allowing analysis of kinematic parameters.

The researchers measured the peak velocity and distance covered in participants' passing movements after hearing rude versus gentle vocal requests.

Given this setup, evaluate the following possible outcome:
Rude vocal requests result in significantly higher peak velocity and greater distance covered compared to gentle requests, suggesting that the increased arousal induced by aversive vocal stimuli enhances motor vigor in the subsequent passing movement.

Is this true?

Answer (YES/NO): YES